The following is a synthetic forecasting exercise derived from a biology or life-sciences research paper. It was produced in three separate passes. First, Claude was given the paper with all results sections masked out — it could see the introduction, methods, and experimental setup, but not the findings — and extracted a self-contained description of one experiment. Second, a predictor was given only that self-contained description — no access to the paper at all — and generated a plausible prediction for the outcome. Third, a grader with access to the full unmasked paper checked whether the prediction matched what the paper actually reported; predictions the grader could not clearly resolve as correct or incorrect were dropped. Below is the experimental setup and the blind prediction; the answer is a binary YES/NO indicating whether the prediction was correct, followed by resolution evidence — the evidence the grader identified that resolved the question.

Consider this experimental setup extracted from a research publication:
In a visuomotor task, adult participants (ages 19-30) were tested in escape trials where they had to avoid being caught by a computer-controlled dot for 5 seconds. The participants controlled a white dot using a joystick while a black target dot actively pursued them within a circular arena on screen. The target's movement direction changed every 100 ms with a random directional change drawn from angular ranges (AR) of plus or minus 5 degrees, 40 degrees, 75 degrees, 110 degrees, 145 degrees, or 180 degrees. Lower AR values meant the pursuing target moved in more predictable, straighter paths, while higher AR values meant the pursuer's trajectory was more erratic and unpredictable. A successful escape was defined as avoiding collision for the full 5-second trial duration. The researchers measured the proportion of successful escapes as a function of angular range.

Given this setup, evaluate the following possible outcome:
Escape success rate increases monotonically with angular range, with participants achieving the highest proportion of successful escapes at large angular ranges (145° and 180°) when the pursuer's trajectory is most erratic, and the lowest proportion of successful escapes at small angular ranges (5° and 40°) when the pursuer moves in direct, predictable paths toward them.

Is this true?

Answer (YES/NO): YES